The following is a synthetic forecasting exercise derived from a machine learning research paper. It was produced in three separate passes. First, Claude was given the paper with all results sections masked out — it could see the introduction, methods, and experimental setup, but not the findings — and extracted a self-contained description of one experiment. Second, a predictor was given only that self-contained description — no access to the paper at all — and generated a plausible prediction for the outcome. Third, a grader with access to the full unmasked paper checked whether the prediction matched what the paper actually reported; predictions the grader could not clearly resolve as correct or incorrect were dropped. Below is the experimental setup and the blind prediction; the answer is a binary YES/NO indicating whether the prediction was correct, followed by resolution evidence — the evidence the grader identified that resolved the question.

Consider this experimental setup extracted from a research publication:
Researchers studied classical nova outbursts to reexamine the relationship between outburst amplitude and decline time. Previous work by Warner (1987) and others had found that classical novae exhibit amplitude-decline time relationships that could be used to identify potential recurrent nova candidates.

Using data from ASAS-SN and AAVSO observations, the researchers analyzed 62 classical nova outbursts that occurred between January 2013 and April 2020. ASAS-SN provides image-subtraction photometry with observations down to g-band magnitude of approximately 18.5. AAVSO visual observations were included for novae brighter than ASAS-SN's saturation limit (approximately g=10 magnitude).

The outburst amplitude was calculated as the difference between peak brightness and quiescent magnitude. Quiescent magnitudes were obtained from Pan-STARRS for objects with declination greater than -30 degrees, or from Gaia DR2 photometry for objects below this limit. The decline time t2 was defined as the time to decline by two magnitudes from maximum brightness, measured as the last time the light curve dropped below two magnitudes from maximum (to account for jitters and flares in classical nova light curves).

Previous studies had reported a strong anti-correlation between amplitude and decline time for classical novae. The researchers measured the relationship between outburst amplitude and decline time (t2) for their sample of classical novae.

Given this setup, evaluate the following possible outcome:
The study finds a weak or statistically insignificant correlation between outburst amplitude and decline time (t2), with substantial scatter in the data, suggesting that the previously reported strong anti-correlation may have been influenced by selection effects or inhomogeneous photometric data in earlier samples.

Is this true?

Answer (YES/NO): YES